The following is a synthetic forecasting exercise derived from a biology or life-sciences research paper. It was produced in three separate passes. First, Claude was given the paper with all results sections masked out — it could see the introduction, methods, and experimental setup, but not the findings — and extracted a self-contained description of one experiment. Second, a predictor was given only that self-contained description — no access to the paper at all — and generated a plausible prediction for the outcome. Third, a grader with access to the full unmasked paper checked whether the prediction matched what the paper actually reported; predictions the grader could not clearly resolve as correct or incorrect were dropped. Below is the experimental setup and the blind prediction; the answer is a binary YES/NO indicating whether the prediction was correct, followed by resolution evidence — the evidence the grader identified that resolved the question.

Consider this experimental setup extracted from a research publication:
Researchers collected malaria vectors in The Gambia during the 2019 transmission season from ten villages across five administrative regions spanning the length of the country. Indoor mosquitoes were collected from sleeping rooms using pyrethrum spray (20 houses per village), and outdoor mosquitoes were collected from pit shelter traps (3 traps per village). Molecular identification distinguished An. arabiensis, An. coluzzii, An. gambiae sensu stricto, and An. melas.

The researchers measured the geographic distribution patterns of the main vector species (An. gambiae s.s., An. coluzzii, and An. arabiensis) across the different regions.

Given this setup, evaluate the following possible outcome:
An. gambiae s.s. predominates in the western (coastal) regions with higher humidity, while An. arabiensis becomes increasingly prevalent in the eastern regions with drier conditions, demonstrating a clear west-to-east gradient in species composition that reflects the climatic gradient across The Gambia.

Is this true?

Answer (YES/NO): NO